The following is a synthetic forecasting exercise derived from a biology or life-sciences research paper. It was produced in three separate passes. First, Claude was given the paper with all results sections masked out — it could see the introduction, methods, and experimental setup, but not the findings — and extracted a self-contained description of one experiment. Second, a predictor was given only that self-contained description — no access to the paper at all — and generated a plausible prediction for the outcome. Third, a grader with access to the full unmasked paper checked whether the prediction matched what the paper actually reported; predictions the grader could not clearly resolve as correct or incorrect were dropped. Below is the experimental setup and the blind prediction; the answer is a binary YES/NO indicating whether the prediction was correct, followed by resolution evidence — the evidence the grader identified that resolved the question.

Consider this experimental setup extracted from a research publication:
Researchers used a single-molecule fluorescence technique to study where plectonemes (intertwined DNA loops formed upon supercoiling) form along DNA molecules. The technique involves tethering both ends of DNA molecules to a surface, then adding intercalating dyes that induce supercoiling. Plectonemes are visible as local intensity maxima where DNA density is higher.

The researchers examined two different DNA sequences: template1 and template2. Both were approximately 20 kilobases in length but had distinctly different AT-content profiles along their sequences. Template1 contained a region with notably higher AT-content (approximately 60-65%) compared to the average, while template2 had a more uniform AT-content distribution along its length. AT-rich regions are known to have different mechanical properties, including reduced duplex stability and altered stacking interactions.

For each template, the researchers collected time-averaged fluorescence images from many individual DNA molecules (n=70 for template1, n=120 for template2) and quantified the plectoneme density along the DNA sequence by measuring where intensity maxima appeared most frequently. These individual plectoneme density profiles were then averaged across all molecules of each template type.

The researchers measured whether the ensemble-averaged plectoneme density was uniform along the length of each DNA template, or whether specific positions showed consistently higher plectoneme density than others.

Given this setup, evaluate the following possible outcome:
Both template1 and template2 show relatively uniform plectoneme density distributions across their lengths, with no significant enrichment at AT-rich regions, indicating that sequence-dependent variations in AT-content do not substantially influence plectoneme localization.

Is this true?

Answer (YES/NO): NO